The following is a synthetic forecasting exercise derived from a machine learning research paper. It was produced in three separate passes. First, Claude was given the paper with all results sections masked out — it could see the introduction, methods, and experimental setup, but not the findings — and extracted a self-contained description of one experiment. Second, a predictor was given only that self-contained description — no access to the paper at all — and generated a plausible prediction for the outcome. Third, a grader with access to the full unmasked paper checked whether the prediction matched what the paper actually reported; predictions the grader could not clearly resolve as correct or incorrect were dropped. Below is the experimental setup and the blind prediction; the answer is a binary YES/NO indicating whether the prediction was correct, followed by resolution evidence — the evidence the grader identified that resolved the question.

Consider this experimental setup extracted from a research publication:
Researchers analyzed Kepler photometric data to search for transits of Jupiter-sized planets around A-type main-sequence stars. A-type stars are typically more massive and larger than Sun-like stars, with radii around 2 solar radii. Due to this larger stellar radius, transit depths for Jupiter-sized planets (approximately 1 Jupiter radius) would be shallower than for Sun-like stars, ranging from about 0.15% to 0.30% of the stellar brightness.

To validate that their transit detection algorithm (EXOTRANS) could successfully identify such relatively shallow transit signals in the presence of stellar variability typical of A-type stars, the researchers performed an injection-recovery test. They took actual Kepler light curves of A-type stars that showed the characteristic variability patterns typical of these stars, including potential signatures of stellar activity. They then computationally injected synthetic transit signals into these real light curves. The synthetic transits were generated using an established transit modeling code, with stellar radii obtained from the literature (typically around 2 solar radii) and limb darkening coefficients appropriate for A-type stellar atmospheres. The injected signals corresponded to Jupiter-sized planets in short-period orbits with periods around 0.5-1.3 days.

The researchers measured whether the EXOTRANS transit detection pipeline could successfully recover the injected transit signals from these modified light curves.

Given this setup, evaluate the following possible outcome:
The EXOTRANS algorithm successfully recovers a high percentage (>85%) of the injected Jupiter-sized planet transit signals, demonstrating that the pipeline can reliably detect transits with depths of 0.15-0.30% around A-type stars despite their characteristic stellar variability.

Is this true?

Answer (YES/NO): YES